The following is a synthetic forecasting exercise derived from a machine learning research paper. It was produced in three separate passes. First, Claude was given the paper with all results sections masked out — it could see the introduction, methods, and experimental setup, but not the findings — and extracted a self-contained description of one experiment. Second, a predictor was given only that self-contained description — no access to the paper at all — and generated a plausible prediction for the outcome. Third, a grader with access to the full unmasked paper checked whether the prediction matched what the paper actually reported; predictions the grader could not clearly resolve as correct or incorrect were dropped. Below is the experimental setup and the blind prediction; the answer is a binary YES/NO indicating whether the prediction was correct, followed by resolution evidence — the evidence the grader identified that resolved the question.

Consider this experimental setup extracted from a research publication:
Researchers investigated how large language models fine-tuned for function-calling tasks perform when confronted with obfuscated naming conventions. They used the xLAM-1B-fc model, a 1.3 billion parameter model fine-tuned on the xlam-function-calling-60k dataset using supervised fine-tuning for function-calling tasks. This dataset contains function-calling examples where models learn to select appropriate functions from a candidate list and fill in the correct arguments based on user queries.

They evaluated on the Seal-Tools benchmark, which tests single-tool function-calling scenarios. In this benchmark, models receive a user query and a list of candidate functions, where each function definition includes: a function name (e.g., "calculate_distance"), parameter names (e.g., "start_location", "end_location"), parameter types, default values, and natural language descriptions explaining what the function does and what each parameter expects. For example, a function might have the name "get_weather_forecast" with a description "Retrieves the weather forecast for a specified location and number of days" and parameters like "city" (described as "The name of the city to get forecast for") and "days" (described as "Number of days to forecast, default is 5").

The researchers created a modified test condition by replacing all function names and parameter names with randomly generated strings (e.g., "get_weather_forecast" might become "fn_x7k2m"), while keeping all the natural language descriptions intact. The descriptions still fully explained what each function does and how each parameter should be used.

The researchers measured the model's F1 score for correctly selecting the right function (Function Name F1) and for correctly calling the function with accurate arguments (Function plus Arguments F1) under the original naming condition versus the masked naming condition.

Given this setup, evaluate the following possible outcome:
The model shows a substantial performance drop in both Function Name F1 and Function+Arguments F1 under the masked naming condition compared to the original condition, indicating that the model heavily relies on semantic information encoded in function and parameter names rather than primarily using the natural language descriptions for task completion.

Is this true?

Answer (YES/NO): YES